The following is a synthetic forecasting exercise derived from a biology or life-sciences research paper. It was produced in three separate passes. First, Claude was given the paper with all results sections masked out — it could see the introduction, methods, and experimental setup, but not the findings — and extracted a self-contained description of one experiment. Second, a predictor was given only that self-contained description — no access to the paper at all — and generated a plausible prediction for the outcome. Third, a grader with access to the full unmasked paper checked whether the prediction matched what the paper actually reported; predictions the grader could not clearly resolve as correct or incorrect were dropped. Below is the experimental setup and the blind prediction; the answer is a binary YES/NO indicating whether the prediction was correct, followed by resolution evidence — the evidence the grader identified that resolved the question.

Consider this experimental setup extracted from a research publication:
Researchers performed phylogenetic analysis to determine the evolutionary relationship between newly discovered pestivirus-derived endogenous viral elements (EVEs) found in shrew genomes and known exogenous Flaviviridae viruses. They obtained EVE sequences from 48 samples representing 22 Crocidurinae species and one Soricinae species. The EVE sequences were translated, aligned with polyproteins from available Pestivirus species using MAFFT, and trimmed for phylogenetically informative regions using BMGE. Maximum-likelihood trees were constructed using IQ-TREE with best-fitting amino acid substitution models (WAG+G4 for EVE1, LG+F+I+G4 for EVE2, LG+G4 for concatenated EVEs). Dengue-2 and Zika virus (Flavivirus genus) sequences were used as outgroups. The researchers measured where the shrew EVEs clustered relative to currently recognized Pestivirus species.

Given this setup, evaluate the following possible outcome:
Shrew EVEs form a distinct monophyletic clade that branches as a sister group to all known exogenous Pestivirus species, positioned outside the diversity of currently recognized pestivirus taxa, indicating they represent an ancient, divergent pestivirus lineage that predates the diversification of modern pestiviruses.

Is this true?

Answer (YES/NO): YES